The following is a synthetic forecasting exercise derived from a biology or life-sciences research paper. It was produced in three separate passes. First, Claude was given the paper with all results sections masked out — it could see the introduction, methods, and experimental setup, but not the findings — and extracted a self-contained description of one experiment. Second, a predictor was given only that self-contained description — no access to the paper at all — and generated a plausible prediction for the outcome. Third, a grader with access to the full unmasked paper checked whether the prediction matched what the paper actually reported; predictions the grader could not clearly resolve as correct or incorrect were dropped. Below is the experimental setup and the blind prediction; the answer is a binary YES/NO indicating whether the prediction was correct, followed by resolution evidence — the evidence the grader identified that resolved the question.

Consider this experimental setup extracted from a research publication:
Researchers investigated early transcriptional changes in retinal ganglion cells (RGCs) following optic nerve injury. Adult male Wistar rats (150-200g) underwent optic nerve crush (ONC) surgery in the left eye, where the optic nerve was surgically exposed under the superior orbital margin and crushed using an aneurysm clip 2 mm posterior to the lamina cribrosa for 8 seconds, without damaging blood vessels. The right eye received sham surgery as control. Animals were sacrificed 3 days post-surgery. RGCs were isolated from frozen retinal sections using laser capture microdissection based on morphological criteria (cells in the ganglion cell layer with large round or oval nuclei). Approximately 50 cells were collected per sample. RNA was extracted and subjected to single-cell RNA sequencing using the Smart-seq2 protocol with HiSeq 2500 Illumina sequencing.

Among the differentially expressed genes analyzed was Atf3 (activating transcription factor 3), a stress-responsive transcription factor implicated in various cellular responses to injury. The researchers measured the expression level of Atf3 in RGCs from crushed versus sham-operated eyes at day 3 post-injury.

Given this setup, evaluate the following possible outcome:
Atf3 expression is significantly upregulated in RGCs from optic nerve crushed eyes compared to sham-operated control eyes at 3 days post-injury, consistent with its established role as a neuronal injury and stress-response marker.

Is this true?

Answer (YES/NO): YES